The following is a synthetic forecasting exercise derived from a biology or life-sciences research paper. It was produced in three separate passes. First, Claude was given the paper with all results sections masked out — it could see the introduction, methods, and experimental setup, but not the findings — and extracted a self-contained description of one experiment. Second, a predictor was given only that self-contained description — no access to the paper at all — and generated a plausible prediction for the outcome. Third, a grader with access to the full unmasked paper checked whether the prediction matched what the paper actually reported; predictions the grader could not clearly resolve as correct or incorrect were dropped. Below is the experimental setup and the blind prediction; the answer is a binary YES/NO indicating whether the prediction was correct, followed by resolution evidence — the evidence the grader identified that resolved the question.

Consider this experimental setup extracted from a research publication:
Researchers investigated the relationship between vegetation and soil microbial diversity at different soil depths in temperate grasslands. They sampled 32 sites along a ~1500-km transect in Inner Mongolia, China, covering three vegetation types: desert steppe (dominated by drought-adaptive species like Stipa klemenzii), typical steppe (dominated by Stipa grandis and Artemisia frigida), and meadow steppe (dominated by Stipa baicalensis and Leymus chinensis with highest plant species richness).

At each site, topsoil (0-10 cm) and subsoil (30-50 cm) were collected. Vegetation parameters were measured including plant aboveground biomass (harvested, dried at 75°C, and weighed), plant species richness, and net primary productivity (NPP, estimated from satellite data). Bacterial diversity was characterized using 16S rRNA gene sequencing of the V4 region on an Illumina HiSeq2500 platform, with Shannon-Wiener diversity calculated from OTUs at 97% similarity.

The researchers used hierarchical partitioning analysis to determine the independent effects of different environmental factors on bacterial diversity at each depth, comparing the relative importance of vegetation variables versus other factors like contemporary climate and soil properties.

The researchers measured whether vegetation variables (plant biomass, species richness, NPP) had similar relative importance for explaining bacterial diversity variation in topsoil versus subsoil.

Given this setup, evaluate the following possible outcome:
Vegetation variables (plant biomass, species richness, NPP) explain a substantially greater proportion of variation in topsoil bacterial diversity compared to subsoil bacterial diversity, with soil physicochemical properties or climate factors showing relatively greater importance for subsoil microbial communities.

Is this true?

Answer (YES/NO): YES